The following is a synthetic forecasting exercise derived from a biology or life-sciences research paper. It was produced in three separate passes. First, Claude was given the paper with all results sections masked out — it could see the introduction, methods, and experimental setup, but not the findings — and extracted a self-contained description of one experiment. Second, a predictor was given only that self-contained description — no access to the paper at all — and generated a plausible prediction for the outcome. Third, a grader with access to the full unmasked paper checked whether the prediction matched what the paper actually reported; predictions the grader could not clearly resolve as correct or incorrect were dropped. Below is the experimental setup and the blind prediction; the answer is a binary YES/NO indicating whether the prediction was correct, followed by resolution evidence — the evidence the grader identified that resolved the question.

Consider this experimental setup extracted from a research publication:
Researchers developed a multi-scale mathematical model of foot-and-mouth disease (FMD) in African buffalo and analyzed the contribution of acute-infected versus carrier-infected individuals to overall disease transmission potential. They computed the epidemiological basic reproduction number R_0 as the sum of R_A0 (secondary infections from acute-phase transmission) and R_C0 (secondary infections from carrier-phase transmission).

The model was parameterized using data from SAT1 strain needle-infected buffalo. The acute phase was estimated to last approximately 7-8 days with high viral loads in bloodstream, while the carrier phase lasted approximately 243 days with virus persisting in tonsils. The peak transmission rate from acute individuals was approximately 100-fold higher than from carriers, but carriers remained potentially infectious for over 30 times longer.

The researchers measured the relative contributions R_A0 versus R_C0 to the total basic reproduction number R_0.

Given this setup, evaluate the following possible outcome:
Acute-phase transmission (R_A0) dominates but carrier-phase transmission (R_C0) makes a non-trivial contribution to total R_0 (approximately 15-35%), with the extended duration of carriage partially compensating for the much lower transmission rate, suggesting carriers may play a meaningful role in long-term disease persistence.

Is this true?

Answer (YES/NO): YES